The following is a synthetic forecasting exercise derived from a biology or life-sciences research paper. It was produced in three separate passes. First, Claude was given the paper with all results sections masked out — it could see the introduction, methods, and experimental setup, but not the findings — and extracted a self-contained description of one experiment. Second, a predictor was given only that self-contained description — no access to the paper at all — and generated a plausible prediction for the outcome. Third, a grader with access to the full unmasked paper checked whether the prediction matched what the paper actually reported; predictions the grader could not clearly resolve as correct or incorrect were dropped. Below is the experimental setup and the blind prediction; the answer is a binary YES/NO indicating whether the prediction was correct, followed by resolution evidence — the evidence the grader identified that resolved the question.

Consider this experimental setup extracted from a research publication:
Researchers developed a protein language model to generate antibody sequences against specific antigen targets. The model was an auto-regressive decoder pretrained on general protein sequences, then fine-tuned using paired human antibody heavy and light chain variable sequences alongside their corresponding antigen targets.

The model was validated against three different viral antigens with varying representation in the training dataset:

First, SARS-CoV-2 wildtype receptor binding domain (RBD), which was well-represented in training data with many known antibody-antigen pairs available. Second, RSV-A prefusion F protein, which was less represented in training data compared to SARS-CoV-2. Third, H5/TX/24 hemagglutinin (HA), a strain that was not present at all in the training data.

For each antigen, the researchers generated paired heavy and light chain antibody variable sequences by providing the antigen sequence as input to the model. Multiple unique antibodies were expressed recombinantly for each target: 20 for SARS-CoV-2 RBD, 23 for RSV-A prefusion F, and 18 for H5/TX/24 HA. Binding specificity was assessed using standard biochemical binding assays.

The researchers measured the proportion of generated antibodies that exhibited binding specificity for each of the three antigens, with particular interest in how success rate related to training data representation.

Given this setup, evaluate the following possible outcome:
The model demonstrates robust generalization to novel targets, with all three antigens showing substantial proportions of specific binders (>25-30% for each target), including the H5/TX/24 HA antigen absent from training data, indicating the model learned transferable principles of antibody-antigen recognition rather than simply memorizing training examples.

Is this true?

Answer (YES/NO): YES